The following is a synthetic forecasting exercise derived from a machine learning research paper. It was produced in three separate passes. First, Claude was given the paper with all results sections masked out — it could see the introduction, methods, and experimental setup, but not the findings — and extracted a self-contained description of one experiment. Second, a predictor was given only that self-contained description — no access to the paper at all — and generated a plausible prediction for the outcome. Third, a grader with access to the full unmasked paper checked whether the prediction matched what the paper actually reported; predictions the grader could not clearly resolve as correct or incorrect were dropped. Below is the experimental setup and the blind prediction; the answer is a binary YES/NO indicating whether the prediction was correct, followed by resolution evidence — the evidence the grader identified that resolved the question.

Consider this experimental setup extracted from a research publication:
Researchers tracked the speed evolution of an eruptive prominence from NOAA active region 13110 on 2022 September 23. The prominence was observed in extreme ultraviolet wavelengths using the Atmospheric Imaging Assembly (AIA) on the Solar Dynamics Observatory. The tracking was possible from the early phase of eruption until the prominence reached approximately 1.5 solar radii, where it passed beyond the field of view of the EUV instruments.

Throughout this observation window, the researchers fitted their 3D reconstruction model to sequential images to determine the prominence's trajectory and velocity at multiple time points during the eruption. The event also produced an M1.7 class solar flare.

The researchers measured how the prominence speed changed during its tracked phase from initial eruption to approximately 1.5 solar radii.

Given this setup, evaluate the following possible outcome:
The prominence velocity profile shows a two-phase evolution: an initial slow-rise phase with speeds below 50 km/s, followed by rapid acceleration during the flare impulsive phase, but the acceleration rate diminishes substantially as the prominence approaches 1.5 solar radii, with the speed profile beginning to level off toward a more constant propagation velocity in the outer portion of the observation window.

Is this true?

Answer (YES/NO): NO